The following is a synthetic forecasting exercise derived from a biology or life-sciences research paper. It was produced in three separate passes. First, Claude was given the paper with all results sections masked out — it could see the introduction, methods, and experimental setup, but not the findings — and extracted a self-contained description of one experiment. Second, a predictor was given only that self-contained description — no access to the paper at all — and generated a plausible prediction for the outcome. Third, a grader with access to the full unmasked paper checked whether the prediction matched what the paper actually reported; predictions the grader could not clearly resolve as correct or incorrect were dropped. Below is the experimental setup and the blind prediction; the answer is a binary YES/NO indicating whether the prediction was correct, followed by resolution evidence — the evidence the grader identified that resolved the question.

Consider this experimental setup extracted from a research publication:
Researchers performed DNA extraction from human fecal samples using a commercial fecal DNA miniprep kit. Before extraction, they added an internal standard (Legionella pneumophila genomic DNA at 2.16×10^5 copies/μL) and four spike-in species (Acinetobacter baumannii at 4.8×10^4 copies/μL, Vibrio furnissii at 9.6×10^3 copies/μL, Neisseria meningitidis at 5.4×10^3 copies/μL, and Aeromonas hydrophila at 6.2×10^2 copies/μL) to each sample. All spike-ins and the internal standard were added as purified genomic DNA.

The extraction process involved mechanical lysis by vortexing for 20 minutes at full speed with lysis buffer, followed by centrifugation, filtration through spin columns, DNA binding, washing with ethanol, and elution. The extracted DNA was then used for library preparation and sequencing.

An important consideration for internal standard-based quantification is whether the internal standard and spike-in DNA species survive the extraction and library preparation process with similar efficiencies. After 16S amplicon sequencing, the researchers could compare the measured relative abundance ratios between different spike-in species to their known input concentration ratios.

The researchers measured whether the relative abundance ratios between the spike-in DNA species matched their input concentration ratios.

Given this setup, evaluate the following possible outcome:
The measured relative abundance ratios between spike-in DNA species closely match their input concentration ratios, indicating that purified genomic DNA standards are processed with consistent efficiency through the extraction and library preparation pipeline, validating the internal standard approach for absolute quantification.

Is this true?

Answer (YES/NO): NO